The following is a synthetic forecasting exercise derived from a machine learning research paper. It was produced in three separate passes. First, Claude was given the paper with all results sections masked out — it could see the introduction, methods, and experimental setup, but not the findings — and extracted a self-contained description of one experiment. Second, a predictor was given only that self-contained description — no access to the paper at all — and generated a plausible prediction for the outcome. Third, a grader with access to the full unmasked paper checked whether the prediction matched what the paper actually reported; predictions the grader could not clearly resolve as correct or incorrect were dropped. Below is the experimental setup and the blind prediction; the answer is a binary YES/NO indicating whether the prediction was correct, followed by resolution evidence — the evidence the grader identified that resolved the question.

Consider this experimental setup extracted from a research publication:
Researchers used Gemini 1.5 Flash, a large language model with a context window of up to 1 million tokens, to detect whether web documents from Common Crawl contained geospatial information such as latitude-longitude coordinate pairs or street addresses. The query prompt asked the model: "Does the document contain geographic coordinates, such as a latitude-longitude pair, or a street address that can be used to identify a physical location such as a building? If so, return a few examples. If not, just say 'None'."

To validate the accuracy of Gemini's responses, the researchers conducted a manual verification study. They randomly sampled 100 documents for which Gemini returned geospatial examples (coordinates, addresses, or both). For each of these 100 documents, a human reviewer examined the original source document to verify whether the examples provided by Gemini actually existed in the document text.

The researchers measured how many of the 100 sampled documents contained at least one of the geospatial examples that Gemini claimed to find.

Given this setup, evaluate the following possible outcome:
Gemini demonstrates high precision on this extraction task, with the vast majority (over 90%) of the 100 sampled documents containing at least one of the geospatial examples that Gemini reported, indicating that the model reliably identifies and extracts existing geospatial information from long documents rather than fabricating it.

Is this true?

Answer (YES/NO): YES